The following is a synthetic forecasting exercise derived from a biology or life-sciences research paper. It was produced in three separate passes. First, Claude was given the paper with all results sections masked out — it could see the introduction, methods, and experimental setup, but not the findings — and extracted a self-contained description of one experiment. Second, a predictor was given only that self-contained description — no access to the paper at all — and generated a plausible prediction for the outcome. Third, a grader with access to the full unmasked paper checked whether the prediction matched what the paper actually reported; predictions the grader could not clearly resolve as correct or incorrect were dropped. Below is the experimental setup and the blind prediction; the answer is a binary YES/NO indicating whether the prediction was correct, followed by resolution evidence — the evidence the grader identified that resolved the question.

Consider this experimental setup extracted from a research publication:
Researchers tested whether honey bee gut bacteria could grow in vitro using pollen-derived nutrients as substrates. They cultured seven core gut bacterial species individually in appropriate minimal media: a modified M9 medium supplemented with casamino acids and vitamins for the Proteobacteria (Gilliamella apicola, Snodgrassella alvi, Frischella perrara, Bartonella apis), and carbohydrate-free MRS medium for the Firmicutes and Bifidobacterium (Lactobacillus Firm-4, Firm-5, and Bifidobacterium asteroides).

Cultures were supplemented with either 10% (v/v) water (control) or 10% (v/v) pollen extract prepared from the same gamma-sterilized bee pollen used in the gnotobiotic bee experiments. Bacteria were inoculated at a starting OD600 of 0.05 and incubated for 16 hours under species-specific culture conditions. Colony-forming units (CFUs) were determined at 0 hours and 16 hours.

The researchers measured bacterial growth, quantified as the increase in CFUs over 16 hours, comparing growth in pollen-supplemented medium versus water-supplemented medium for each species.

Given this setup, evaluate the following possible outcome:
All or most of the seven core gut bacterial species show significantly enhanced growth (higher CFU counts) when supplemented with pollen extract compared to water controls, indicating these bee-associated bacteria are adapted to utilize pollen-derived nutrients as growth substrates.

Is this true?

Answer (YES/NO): YES